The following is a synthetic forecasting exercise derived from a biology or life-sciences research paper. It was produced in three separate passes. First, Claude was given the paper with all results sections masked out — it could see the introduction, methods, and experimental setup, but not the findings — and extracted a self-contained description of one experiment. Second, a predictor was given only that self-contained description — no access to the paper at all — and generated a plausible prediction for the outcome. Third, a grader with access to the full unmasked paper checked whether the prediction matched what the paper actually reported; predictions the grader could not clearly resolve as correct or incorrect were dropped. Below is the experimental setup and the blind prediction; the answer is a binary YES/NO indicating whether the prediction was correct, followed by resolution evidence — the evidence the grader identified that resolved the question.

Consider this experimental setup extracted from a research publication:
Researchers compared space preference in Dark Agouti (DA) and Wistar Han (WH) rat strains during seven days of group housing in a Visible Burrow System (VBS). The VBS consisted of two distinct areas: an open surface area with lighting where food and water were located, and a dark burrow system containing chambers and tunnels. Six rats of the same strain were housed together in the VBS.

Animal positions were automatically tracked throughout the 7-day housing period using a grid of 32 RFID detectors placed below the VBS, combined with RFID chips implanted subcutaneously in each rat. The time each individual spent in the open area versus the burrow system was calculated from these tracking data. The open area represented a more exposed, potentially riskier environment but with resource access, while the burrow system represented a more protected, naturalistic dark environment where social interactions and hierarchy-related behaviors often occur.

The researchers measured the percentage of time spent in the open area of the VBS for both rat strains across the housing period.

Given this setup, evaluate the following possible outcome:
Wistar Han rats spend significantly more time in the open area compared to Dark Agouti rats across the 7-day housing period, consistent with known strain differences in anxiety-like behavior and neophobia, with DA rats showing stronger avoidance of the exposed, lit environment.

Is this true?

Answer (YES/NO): YES